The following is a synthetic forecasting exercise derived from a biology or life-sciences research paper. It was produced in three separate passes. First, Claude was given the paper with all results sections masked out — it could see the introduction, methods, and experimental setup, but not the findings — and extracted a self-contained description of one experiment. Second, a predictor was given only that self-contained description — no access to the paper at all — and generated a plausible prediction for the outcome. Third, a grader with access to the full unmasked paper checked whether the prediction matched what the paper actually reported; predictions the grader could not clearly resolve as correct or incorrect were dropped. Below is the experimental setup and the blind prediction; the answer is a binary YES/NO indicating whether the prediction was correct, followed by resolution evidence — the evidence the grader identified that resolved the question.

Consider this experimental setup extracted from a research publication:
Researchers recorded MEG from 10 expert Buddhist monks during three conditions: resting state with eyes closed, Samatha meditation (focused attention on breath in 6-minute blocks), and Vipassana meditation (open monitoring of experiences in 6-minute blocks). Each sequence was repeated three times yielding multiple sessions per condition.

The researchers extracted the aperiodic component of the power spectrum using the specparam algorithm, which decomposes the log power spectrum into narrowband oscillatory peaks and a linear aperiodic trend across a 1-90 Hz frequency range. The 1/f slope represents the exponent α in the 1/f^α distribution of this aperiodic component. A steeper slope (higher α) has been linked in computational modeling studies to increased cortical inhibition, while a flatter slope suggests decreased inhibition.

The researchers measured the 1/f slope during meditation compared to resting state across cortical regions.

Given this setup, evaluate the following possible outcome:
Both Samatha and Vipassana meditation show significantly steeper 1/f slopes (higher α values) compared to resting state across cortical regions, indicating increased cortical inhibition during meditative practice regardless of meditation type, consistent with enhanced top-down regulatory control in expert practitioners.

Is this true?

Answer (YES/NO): NO